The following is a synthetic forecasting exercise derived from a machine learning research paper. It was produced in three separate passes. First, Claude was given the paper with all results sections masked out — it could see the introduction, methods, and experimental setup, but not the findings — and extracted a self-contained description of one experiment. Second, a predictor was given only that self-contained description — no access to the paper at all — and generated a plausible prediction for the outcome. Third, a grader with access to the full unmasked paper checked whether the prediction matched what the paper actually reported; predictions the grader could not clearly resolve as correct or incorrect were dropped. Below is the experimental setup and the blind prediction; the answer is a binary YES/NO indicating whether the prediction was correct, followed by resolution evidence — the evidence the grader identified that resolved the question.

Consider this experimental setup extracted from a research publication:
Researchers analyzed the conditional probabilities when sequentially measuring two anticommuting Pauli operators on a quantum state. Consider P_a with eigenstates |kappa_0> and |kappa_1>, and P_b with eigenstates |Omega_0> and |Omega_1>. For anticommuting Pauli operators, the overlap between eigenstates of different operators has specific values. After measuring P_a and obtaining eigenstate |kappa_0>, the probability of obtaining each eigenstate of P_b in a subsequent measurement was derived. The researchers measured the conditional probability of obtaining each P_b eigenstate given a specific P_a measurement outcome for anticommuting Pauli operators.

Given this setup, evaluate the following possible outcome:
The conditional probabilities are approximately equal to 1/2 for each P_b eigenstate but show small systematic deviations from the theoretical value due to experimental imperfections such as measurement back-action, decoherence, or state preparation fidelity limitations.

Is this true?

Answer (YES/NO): NO